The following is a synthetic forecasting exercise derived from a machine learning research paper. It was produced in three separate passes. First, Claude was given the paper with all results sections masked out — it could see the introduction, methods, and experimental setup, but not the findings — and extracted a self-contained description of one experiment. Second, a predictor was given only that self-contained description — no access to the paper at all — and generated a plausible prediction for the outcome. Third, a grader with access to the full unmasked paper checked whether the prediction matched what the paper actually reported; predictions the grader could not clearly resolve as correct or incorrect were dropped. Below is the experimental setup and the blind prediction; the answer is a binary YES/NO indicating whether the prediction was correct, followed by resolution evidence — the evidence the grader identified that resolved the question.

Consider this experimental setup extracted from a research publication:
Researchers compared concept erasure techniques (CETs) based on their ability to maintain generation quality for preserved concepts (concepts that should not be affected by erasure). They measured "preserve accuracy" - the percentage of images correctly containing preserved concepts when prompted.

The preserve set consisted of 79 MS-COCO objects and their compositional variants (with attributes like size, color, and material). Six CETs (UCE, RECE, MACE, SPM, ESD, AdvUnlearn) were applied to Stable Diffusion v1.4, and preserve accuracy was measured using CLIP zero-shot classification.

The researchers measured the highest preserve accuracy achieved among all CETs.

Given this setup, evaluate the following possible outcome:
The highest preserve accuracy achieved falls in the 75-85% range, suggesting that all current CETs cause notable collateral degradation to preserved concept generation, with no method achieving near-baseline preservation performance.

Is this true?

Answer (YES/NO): NO